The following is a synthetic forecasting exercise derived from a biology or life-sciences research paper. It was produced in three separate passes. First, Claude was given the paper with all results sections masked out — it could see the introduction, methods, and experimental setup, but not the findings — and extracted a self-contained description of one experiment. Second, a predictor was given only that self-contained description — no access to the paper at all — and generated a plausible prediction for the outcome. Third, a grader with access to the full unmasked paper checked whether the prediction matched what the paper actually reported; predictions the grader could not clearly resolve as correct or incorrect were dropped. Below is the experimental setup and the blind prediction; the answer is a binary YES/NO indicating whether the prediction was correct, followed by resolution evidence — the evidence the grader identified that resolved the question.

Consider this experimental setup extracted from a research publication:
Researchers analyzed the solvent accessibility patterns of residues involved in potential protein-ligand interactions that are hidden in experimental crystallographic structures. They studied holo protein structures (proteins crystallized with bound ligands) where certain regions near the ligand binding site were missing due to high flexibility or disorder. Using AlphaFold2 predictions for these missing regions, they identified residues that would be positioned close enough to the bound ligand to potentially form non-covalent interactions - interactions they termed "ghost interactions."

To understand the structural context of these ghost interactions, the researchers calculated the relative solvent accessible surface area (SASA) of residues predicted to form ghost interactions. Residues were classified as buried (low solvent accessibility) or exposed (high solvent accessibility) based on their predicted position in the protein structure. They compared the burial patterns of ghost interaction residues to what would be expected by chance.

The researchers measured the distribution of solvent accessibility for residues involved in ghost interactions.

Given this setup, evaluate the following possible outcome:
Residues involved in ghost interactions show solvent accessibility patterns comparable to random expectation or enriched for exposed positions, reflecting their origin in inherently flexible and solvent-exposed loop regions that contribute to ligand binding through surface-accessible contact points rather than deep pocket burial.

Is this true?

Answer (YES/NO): NO